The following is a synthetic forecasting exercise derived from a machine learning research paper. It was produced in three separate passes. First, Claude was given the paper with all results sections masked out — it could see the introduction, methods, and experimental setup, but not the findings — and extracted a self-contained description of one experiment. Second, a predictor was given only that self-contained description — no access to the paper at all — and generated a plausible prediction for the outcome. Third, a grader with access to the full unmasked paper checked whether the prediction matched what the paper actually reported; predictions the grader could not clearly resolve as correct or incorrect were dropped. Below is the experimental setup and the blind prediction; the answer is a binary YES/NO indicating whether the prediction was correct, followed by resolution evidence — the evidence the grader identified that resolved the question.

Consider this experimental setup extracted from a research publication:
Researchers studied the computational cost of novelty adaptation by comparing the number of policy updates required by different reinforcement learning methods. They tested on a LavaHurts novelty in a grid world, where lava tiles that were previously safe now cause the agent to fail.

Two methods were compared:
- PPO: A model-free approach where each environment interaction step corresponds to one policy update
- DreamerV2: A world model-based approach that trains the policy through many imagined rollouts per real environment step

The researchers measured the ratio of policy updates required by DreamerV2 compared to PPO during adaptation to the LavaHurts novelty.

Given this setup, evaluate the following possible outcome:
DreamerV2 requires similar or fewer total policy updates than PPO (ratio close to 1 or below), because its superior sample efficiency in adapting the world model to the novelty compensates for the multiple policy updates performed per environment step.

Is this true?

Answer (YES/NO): NO